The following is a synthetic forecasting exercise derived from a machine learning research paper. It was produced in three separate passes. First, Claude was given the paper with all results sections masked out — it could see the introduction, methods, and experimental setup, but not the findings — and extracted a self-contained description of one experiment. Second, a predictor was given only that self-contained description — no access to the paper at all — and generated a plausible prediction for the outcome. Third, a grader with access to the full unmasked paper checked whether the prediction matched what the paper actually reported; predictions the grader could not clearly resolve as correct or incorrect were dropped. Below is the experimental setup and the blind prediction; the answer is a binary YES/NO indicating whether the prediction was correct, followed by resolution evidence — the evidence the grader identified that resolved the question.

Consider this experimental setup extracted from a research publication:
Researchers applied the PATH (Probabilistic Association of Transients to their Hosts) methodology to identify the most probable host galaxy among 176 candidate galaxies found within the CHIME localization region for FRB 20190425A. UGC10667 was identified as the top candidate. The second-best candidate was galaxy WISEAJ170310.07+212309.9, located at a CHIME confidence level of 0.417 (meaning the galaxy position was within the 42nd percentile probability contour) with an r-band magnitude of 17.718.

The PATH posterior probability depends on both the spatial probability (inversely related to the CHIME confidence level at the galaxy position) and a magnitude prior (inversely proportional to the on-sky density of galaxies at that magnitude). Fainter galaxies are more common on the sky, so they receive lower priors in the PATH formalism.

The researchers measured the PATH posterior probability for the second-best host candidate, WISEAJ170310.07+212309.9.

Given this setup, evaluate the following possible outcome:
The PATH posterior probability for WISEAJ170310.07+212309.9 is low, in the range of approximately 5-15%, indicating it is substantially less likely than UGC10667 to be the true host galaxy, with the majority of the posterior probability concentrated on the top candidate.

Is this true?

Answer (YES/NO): NO